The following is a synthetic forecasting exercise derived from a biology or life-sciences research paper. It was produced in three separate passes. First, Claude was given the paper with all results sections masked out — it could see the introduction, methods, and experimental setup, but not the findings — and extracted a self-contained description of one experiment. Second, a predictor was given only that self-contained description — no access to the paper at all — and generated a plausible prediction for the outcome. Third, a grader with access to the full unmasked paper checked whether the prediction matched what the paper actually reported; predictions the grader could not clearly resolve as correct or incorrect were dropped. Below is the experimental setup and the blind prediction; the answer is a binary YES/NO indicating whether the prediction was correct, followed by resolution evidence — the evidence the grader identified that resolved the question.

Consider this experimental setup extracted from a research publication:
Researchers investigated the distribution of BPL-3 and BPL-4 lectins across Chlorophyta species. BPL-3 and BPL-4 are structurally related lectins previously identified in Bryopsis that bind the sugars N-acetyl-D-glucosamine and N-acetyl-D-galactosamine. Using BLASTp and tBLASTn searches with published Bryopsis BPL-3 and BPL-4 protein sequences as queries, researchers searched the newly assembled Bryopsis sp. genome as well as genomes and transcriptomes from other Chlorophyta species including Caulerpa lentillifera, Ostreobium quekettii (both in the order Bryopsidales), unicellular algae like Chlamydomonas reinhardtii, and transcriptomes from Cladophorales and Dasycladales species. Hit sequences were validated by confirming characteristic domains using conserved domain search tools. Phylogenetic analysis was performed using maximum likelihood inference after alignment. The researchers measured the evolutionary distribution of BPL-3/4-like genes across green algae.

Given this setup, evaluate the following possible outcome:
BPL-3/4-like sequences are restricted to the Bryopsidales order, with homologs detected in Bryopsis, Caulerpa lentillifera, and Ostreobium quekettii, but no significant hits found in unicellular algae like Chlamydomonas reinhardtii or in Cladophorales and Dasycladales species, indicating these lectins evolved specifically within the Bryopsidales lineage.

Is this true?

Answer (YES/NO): NO